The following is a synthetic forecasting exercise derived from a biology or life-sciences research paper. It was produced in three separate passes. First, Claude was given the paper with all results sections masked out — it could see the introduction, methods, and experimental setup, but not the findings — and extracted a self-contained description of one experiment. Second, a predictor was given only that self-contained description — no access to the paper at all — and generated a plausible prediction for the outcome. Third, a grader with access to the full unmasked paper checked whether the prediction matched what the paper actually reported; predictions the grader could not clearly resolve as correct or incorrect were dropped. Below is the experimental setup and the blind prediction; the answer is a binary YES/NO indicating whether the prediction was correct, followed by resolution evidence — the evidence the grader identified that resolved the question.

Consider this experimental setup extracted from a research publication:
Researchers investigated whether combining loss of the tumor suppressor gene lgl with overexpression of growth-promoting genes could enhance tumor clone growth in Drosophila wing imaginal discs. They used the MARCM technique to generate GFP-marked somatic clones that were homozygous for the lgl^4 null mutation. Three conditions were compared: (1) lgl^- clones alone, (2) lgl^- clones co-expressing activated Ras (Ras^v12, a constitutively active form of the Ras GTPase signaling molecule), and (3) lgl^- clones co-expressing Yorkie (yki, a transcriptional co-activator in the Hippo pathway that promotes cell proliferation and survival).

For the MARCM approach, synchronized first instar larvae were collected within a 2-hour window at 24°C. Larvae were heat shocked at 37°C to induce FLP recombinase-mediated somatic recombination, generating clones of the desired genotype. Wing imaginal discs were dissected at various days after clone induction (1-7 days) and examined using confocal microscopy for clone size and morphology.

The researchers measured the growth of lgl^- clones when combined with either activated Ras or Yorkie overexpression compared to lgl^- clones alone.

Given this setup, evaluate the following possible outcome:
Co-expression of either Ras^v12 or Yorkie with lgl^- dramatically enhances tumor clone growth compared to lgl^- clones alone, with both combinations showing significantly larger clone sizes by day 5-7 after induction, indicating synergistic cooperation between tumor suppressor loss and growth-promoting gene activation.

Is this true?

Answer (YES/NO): YES